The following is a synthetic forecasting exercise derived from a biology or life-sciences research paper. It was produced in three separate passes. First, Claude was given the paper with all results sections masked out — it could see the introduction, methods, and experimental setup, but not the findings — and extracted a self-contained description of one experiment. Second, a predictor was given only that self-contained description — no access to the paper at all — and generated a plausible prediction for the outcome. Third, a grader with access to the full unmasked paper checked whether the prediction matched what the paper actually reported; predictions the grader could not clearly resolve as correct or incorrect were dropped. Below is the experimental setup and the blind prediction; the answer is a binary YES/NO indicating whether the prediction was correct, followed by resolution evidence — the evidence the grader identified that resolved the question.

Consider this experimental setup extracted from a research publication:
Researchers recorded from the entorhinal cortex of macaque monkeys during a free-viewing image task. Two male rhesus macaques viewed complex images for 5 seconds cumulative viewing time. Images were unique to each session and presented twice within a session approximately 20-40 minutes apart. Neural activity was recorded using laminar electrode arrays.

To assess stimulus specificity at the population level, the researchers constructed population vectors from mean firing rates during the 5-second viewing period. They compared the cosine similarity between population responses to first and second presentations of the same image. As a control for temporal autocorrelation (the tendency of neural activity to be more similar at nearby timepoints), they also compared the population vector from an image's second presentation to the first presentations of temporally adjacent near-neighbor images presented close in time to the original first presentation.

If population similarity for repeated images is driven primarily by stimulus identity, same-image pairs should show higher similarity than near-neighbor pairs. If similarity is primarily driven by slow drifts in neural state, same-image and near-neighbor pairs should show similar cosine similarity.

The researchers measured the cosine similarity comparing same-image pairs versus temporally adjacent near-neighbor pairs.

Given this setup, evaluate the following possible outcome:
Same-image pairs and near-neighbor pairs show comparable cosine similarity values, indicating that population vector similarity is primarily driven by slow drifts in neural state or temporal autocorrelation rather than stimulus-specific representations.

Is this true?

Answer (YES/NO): NO